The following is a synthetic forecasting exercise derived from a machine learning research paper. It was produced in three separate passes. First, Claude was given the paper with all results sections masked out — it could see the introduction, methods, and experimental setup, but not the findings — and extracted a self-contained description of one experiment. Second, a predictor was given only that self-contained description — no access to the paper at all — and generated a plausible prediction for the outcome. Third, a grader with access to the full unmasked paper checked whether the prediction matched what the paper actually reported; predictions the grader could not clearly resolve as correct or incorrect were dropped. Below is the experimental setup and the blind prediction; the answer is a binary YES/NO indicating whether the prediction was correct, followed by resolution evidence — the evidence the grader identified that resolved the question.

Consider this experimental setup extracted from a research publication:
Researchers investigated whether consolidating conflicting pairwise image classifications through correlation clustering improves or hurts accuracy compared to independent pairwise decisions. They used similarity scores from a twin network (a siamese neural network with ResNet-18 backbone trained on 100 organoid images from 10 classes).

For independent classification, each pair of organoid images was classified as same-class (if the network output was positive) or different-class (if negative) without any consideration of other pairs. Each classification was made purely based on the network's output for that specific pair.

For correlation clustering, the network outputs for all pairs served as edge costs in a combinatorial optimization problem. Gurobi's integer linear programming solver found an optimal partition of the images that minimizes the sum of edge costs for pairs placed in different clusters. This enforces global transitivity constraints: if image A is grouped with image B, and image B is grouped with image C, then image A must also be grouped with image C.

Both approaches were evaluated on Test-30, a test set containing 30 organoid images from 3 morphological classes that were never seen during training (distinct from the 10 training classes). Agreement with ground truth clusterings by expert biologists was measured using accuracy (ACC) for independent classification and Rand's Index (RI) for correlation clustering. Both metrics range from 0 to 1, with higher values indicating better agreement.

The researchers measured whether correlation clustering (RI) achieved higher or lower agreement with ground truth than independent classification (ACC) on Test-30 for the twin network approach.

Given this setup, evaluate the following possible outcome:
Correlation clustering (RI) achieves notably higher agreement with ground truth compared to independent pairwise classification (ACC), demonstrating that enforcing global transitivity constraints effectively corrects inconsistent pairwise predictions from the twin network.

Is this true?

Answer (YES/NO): NO